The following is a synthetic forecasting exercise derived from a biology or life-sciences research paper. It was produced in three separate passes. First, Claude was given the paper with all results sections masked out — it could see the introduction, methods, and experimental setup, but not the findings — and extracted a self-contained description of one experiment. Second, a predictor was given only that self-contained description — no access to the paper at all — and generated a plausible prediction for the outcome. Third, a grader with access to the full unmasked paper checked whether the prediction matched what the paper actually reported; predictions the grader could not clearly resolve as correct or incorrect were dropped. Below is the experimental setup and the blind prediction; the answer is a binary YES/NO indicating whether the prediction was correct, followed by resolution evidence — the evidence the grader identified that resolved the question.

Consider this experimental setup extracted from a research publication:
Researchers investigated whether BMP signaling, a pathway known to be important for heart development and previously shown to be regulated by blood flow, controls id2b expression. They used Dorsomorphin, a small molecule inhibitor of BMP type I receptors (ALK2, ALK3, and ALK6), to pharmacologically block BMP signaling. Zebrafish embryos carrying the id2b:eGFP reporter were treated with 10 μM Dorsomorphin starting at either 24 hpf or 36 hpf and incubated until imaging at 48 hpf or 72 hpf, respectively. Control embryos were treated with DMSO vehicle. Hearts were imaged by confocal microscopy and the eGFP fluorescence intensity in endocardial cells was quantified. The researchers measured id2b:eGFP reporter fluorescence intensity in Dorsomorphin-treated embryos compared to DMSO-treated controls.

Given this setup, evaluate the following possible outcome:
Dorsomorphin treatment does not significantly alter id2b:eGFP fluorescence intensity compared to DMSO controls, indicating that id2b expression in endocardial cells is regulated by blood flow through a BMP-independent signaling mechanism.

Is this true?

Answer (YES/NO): YES